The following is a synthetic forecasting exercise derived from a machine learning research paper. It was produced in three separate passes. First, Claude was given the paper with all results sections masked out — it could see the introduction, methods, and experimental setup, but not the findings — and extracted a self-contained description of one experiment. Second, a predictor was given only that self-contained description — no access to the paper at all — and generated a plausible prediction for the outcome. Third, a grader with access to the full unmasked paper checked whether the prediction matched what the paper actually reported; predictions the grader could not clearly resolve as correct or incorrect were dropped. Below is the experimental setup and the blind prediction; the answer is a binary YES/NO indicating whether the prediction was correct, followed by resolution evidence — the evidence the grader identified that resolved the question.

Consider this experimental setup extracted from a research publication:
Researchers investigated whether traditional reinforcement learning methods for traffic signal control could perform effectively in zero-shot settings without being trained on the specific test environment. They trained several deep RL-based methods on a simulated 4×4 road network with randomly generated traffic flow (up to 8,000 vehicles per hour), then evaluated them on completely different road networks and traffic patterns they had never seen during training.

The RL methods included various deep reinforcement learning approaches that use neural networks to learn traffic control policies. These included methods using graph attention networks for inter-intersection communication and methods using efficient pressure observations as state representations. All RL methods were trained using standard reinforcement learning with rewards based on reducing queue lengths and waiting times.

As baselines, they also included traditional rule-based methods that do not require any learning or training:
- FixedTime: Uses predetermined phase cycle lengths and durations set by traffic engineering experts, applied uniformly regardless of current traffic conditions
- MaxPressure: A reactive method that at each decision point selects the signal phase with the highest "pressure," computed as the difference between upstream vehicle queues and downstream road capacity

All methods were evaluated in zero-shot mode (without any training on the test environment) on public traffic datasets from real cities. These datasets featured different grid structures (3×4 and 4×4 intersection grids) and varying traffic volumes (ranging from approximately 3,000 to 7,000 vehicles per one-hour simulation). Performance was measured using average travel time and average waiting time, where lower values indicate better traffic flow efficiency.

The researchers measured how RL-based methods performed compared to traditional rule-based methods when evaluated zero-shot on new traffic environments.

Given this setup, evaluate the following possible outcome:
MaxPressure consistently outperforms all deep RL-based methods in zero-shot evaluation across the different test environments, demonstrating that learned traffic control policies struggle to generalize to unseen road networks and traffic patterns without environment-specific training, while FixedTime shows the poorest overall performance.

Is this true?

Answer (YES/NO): NO